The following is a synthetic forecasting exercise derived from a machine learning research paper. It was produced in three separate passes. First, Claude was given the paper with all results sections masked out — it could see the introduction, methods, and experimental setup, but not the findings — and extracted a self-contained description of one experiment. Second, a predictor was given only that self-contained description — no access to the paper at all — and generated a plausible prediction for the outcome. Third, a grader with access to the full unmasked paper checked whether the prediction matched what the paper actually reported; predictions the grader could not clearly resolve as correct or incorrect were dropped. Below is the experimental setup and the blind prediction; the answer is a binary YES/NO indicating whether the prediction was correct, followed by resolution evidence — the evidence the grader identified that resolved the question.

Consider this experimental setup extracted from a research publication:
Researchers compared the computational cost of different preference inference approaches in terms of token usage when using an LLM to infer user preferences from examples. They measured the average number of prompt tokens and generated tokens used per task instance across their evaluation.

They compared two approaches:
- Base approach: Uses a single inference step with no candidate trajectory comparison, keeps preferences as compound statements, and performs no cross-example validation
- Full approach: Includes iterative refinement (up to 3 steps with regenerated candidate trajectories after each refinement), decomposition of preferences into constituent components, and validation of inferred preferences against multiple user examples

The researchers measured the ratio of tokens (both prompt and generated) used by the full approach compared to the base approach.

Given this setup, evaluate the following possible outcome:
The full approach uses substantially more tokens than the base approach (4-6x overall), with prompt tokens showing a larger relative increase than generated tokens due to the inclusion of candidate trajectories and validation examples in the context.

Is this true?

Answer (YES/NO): NO